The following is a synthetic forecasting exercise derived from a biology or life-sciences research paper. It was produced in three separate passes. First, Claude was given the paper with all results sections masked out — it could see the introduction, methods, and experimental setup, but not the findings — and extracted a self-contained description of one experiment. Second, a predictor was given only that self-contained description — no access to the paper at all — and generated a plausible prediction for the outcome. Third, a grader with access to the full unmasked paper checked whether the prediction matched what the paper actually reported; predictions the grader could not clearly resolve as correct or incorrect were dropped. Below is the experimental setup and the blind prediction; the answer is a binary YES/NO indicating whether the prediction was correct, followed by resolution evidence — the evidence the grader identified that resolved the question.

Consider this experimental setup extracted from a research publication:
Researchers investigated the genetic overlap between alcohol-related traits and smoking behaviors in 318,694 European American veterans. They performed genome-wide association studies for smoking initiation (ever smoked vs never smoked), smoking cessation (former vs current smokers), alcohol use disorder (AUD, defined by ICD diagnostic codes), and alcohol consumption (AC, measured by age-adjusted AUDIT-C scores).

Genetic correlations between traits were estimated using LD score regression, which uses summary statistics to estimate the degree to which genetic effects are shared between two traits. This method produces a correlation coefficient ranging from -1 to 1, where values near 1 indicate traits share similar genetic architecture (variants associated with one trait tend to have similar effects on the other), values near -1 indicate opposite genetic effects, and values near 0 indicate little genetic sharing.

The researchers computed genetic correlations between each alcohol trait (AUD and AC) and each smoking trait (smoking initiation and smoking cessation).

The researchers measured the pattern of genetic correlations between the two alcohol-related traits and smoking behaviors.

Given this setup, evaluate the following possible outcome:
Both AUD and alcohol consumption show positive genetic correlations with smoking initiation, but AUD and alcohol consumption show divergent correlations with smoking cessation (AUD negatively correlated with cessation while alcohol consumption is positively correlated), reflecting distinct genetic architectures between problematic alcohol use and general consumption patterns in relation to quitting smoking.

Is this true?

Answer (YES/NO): NO